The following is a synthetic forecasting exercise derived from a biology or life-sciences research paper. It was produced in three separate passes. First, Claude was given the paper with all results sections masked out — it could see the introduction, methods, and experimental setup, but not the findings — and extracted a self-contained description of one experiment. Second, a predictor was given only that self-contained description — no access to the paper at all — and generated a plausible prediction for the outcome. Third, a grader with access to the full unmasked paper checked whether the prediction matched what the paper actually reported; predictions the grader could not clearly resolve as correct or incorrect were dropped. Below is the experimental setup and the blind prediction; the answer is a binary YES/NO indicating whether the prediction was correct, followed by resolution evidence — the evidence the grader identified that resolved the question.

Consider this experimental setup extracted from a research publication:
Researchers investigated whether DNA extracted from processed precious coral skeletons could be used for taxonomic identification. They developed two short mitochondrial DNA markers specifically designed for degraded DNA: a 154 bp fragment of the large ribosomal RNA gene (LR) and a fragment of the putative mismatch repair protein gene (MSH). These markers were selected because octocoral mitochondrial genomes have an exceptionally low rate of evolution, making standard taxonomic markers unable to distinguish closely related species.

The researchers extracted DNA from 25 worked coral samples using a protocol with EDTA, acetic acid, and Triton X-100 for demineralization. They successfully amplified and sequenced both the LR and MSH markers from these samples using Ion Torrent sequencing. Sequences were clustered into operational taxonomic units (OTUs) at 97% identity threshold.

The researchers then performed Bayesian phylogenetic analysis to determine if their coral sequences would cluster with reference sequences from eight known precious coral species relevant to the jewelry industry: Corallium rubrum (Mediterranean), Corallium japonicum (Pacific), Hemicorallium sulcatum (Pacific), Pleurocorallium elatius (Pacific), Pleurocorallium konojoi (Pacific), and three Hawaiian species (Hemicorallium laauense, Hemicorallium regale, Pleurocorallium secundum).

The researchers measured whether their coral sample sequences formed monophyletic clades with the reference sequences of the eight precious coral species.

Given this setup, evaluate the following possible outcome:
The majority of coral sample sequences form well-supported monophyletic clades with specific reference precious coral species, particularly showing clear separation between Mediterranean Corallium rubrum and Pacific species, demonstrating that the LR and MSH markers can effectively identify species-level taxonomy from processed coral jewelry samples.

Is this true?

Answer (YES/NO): NO